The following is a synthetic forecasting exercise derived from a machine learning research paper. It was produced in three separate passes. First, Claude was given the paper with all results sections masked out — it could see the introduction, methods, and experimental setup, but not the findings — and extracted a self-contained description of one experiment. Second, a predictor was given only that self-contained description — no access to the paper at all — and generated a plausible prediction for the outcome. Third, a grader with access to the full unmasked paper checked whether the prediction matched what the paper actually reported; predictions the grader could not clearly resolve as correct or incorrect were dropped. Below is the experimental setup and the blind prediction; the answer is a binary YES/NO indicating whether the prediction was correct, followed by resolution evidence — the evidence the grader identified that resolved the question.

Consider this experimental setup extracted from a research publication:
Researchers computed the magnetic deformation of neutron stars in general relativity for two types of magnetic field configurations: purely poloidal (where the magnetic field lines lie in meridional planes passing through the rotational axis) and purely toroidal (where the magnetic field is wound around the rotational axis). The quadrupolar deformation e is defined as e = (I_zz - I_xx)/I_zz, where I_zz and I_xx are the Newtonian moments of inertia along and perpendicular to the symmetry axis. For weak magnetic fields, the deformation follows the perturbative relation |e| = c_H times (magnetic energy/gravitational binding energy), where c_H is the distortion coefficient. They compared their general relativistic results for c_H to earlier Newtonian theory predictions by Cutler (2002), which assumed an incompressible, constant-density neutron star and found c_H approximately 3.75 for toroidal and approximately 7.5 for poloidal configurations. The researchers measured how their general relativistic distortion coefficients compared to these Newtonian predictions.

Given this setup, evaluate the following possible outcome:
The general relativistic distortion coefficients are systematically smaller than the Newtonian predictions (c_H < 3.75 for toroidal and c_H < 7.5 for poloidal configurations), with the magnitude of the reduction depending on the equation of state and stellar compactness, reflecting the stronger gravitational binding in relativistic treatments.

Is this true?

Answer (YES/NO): YES